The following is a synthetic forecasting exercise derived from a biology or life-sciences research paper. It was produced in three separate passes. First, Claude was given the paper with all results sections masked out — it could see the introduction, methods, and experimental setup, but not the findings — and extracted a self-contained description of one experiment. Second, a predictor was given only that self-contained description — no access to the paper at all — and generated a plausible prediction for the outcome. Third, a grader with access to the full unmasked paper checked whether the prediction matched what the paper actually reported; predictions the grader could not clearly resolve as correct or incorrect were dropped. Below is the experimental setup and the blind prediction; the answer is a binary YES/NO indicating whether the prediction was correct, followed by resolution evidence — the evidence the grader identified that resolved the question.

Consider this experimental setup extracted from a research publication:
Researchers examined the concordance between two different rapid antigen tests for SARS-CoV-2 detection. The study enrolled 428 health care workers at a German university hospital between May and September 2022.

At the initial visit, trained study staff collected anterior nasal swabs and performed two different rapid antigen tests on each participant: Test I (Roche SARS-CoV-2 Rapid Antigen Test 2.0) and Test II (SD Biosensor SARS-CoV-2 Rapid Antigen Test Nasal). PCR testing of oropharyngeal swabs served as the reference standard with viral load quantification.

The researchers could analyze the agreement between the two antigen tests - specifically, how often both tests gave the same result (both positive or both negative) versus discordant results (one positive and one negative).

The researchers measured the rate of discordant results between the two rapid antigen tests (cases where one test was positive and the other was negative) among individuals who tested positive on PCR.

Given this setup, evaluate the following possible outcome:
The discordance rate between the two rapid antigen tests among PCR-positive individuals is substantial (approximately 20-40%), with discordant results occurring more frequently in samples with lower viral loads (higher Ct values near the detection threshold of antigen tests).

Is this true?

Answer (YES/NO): NO